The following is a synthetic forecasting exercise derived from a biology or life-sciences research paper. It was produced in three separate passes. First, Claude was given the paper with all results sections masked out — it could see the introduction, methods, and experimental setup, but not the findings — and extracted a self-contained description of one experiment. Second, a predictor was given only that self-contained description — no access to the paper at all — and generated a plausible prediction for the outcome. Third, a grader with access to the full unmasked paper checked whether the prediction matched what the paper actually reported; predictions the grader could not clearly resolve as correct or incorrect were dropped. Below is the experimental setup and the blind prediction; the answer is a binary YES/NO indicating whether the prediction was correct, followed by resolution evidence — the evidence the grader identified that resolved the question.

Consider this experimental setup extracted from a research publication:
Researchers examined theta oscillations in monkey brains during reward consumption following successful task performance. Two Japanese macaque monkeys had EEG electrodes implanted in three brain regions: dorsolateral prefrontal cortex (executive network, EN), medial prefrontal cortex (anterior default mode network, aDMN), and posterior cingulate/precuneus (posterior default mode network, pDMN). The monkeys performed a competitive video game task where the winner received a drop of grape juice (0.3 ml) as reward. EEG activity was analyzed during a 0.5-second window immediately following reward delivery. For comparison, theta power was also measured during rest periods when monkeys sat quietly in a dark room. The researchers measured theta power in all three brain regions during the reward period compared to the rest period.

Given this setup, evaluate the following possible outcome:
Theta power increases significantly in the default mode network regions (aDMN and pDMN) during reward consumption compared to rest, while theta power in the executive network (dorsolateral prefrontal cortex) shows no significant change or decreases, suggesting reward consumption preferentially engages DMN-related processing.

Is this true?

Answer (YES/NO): NO